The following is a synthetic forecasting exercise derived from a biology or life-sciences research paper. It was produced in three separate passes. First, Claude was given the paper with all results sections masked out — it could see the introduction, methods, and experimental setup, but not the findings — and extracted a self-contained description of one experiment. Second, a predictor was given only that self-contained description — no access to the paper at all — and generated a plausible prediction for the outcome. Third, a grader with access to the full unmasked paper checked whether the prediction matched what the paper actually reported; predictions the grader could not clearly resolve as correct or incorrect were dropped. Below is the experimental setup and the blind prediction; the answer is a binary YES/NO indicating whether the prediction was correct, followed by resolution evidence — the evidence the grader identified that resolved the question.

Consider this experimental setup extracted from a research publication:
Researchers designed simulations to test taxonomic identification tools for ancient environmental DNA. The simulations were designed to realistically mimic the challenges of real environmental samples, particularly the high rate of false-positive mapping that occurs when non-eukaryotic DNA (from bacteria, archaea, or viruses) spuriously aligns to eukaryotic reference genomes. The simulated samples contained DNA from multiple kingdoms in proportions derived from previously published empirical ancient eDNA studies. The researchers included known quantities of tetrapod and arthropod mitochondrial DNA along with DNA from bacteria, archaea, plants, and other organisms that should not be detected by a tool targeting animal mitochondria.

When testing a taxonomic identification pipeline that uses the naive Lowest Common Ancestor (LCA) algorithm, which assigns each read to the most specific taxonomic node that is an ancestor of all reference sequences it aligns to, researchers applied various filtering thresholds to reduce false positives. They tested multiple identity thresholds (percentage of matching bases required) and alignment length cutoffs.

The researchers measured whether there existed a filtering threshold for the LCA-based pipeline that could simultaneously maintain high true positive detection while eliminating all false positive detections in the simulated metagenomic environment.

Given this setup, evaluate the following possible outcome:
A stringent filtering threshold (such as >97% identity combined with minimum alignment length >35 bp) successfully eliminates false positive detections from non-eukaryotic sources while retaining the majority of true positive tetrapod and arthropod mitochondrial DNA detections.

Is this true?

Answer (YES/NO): NO